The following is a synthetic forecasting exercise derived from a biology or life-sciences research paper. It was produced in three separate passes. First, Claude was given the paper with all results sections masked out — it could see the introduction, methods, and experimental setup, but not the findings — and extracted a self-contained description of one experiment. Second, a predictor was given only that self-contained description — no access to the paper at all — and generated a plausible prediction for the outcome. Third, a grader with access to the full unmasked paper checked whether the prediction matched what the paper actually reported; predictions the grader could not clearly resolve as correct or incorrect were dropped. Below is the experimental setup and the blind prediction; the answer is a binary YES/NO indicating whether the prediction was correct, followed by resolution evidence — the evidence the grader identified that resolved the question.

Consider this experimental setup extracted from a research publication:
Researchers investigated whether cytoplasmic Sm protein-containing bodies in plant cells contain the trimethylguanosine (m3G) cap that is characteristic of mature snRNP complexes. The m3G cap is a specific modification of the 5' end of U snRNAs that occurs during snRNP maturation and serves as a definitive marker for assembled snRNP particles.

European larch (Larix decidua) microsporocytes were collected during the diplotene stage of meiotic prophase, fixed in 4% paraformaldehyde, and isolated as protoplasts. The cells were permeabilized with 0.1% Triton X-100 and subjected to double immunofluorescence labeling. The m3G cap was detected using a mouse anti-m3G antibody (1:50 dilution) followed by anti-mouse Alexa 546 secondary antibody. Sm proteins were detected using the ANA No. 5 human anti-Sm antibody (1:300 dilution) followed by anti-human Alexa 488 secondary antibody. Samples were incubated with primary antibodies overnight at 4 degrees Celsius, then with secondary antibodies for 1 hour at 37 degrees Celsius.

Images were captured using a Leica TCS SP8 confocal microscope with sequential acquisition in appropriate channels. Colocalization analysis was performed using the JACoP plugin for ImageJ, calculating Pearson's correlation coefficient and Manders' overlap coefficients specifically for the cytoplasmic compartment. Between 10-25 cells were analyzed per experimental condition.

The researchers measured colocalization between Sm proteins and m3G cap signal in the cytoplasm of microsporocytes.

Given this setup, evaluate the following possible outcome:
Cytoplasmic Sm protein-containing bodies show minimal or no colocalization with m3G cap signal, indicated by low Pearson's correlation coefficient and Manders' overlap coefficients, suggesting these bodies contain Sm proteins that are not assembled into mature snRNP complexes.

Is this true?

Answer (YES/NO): YES